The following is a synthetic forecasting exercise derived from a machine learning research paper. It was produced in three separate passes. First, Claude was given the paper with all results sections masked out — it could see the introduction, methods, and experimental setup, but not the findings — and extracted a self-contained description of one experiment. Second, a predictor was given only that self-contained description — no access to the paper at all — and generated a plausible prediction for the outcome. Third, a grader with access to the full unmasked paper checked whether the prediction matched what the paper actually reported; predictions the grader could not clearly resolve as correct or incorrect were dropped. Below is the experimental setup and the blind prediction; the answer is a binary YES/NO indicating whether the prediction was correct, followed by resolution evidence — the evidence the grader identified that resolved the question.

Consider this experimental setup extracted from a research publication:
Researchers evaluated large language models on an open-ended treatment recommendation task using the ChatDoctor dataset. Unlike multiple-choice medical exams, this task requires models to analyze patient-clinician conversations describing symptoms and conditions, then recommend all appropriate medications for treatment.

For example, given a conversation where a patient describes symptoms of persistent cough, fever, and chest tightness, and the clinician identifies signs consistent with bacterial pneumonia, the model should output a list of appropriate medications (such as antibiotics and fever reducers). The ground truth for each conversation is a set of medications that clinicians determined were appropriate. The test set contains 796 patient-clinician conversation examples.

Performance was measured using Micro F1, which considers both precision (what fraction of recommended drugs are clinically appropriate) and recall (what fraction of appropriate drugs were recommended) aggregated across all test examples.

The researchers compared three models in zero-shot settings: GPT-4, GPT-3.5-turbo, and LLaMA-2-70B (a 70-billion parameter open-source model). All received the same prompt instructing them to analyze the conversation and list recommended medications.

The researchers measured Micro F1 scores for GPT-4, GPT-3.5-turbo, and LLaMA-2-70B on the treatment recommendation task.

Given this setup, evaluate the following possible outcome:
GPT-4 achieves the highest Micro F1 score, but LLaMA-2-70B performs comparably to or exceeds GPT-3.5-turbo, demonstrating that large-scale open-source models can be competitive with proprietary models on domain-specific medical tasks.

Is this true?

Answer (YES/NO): NO